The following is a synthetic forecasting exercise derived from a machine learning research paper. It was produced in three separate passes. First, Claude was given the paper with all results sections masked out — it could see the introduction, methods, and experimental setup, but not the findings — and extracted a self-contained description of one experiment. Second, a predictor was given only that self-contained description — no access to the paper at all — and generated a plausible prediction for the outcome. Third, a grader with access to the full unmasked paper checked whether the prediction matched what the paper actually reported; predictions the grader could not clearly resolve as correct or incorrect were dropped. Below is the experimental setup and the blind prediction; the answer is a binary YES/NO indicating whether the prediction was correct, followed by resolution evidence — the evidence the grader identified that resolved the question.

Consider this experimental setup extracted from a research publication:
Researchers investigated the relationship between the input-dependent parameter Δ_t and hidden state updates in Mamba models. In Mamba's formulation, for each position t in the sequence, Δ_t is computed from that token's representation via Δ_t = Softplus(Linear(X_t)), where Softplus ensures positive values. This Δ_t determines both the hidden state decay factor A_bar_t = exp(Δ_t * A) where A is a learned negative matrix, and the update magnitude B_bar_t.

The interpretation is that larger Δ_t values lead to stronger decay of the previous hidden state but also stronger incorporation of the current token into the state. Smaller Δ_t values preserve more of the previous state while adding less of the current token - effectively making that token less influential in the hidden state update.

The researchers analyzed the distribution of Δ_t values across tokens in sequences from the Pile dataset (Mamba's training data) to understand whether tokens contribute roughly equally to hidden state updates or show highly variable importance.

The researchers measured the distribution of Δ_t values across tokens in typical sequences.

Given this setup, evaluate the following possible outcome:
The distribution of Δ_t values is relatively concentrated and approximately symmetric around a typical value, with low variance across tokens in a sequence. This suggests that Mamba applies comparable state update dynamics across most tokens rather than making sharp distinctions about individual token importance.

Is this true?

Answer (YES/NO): NO